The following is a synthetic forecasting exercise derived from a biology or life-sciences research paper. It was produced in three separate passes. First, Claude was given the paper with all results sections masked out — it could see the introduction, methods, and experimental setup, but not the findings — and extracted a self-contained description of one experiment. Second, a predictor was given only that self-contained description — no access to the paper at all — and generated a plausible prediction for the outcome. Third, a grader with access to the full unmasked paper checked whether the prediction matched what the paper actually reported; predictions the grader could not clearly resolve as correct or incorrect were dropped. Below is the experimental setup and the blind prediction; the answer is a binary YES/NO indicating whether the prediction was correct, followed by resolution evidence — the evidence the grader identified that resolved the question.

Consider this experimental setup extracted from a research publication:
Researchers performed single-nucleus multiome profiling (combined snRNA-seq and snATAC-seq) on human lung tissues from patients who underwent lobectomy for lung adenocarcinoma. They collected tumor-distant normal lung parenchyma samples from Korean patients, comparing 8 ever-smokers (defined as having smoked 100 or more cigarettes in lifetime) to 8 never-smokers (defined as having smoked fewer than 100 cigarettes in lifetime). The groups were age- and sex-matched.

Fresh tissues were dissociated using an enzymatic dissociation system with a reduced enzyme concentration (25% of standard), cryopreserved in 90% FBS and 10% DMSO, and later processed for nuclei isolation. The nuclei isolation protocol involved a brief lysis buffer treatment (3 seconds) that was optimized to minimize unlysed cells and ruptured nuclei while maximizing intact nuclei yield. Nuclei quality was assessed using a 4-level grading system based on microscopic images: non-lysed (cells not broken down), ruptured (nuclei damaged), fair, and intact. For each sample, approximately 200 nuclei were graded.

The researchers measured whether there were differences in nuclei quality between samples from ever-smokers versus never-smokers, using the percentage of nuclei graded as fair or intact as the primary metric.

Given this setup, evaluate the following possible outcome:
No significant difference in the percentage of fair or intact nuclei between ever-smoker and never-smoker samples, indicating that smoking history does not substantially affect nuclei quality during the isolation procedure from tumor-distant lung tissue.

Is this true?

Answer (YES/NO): YES